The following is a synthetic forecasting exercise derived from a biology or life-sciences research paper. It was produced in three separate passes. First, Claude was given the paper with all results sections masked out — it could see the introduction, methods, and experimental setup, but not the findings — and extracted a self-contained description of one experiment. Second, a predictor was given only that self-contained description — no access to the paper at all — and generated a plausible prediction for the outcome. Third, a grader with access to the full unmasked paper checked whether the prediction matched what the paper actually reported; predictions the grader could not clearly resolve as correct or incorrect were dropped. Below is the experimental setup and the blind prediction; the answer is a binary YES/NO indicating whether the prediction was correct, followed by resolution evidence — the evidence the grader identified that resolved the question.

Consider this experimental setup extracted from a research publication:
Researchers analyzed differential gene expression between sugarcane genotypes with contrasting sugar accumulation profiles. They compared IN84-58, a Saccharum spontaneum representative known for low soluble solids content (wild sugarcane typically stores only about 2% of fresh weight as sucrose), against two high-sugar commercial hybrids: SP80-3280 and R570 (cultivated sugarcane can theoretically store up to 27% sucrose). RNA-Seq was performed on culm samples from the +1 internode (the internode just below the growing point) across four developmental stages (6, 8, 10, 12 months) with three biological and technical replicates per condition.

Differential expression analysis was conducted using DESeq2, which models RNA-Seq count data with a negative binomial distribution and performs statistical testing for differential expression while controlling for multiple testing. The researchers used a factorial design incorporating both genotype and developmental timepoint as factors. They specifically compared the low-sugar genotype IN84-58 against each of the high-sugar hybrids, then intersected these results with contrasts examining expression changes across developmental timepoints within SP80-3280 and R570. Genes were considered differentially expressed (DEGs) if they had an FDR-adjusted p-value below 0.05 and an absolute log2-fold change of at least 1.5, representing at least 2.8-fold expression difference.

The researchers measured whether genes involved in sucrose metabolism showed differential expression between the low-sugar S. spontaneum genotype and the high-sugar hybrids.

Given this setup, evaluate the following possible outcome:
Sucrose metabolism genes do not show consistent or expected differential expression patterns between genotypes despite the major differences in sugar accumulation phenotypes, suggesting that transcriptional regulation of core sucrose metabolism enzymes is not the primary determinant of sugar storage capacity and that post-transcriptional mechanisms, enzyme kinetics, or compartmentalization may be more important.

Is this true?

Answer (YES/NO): YES